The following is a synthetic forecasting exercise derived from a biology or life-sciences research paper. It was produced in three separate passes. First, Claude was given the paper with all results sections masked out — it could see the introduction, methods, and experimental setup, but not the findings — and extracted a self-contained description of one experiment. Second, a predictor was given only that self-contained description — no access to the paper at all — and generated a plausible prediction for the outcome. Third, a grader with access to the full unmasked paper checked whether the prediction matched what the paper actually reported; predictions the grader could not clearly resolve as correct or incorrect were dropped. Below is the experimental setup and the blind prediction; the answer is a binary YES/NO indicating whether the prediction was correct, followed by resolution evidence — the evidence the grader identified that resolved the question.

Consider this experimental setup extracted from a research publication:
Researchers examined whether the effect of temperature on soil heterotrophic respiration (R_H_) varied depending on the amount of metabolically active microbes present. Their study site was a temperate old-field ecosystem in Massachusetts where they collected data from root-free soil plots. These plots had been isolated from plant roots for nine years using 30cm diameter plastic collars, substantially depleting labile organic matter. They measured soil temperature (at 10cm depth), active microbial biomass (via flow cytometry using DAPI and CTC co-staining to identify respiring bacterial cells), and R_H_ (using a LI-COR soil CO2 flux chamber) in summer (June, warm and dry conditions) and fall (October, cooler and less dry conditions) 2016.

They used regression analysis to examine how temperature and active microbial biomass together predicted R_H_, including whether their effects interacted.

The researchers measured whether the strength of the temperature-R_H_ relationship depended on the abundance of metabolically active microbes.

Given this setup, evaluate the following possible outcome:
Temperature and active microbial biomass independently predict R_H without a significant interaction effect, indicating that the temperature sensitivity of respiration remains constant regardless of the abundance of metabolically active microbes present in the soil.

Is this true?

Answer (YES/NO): NO